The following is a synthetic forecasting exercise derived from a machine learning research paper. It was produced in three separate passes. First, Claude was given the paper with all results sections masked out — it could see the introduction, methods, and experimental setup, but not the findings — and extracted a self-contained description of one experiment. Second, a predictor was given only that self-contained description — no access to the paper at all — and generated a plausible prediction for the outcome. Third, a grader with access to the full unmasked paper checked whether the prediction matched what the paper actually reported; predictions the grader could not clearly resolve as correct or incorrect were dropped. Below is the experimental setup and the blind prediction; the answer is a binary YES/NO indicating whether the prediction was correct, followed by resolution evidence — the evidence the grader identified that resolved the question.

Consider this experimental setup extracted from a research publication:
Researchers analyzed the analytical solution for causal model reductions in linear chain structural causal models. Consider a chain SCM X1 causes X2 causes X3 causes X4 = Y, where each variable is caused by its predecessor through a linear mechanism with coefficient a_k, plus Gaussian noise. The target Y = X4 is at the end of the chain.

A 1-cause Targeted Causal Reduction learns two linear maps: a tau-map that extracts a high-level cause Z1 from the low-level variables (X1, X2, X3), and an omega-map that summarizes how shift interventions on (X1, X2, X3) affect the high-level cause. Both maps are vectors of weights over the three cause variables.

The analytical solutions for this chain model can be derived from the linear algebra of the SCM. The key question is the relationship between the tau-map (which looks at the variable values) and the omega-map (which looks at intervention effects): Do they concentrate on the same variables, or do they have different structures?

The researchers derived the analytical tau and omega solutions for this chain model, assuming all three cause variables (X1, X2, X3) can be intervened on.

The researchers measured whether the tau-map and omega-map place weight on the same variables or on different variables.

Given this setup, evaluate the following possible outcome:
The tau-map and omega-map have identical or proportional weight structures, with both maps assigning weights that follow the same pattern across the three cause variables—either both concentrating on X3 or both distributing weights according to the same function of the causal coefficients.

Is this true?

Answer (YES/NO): NO